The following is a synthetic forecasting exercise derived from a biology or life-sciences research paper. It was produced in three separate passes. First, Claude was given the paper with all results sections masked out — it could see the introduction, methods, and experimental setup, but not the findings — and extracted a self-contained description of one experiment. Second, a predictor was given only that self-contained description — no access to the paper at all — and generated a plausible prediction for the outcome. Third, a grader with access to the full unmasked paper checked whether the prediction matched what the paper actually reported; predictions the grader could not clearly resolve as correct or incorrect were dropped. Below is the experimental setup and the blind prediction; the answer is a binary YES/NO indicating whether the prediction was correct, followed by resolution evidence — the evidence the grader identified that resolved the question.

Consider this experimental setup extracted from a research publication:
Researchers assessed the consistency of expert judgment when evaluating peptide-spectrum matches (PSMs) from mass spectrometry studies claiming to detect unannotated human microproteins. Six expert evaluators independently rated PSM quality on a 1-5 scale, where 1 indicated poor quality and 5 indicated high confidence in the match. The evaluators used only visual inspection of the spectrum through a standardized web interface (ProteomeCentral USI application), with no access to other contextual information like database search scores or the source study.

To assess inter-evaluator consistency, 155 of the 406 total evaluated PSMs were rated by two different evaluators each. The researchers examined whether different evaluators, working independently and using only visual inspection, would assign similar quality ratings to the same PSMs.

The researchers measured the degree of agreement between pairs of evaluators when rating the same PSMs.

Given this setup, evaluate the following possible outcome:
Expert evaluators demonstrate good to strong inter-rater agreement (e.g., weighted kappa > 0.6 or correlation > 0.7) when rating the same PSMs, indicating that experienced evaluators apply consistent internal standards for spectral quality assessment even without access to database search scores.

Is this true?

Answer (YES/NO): YES